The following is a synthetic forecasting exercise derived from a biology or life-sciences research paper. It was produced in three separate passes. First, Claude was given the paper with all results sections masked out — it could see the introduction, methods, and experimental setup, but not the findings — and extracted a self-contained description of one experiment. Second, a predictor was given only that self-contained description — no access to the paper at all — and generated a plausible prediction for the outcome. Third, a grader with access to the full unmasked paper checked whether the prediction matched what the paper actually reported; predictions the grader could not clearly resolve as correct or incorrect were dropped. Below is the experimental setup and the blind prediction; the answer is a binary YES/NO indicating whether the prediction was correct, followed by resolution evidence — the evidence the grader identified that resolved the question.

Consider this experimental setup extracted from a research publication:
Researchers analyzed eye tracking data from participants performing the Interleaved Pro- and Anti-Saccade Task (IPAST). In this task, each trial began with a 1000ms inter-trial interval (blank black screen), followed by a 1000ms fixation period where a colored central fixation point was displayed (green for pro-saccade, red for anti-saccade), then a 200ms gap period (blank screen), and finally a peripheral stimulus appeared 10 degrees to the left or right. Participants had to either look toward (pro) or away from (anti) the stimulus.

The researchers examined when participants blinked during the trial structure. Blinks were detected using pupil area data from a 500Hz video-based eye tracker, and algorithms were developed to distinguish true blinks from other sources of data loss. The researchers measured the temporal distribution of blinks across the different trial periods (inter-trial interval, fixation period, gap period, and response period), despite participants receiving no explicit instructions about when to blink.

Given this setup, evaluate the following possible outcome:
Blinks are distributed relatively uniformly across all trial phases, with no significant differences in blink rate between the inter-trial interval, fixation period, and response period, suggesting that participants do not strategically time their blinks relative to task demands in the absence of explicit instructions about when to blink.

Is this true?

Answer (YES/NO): NO